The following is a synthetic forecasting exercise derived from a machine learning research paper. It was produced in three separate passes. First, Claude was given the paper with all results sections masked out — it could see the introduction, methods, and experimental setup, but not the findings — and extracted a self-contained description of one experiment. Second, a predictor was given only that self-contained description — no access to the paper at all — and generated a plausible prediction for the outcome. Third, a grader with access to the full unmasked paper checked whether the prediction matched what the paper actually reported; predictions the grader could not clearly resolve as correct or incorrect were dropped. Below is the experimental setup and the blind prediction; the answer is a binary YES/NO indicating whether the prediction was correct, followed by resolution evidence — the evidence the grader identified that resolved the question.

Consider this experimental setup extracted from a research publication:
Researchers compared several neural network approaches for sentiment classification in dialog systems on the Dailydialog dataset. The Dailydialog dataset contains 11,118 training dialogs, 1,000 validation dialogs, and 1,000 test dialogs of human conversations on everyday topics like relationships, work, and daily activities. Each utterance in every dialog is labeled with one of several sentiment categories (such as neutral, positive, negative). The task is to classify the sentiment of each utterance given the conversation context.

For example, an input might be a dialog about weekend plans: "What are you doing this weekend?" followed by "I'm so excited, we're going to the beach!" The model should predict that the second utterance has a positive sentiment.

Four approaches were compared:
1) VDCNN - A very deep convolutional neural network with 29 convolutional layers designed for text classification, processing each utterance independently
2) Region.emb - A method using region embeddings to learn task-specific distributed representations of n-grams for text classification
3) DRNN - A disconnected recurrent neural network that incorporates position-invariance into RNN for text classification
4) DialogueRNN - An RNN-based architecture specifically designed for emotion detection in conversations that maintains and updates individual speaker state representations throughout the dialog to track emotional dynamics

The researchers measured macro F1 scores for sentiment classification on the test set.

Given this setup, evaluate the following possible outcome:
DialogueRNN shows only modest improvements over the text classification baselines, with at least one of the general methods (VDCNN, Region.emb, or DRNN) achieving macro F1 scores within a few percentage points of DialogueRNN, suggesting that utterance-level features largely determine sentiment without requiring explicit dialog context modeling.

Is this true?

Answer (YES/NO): NO